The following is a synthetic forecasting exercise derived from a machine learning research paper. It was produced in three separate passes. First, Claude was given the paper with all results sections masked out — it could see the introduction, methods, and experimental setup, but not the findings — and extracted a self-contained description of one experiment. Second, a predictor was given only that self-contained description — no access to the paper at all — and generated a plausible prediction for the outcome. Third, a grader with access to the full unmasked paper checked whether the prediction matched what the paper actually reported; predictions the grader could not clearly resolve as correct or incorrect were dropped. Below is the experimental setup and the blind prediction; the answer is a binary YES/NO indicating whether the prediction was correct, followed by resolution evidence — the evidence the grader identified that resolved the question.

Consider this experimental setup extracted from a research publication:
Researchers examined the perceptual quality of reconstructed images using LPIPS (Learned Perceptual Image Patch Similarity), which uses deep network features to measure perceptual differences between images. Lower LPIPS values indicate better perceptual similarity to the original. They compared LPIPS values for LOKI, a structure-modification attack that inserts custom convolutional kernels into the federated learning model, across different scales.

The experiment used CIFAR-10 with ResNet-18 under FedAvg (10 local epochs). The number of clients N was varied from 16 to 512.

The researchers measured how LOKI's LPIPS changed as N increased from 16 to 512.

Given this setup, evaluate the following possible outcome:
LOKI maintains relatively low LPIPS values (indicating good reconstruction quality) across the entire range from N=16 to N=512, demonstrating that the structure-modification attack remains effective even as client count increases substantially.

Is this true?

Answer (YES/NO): NO